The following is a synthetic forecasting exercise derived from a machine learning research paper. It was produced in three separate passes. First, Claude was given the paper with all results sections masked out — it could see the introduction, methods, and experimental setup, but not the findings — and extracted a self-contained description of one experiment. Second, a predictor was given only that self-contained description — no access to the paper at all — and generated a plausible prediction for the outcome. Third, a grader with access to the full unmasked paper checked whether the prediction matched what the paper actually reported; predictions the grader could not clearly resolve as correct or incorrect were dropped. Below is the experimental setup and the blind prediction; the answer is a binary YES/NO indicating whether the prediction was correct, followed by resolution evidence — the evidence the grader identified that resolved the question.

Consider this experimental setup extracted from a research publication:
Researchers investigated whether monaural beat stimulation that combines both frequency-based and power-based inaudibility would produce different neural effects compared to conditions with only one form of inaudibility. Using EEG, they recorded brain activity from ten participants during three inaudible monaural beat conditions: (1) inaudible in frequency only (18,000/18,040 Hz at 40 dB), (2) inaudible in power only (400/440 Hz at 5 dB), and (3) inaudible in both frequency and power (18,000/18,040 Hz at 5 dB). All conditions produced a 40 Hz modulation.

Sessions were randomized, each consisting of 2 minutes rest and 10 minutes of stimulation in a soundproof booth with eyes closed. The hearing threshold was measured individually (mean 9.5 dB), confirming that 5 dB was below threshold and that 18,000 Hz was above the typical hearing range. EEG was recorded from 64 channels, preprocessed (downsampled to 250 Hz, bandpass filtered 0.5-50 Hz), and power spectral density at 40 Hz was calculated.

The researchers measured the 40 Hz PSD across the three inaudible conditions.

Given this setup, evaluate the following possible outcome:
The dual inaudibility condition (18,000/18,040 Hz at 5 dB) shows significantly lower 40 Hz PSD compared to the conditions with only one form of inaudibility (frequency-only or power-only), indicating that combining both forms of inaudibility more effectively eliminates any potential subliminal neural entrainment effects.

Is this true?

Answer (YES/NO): NO